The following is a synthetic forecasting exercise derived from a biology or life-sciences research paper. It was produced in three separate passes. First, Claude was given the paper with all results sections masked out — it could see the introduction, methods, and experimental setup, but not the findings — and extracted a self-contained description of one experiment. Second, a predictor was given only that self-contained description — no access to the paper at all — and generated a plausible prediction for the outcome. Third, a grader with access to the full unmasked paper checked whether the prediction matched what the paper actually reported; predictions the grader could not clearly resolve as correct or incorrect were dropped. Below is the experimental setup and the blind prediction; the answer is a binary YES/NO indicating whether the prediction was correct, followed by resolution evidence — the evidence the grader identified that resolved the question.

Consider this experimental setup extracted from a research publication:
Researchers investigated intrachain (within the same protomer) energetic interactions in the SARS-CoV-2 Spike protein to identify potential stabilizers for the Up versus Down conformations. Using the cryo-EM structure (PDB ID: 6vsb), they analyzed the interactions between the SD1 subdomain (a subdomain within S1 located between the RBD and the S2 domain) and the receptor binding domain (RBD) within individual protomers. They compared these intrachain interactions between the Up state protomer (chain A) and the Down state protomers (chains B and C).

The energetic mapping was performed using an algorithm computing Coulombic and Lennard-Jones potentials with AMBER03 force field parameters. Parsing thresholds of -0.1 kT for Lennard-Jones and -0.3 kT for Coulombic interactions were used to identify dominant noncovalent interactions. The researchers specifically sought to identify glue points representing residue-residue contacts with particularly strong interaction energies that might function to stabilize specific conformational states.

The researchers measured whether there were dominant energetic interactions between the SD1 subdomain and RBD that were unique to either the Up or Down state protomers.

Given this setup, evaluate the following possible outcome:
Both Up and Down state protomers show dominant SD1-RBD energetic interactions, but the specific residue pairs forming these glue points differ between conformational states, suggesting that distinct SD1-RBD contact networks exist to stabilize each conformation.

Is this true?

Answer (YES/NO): NO